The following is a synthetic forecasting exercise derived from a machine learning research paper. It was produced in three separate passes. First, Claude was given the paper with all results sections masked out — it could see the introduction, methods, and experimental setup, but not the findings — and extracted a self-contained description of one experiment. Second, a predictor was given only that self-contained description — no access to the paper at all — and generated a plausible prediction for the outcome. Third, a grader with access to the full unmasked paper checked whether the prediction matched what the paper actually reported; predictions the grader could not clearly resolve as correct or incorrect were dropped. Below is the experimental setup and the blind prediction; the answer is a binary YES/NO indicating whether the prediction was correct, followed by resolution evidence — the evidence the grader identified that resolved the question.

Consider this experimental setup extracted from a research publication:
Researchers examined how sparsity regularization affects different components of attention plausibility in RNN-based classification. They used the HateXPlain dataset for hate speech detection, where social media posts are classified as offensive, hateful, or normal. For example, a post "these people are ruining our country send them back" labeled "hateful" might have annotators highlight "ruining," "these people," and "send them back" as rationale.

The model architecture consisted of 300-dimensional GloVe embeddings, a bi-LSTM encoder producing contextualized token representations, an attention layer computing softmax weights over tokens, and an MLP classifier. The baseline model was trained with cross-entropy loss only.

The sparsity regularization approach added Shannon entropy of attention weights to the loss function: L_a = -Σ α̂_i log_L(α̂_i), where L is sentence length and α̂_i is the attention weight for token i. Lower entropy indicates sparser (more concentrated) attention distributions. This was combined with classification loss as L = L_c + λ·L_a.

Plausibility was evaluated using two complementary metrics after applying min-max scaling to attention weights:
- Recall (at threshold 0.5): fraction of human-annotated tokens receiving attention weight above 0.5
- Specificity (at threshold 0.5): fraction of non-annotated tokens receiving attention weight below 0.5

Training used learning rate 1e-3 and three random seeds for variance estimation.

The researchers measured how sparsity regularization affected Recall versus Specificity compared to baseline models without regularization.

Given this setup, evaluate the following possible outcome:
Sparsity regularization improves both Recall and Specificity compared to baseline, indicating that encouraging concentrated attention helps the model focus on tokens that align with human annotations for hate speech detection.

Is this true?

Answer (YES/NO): NO